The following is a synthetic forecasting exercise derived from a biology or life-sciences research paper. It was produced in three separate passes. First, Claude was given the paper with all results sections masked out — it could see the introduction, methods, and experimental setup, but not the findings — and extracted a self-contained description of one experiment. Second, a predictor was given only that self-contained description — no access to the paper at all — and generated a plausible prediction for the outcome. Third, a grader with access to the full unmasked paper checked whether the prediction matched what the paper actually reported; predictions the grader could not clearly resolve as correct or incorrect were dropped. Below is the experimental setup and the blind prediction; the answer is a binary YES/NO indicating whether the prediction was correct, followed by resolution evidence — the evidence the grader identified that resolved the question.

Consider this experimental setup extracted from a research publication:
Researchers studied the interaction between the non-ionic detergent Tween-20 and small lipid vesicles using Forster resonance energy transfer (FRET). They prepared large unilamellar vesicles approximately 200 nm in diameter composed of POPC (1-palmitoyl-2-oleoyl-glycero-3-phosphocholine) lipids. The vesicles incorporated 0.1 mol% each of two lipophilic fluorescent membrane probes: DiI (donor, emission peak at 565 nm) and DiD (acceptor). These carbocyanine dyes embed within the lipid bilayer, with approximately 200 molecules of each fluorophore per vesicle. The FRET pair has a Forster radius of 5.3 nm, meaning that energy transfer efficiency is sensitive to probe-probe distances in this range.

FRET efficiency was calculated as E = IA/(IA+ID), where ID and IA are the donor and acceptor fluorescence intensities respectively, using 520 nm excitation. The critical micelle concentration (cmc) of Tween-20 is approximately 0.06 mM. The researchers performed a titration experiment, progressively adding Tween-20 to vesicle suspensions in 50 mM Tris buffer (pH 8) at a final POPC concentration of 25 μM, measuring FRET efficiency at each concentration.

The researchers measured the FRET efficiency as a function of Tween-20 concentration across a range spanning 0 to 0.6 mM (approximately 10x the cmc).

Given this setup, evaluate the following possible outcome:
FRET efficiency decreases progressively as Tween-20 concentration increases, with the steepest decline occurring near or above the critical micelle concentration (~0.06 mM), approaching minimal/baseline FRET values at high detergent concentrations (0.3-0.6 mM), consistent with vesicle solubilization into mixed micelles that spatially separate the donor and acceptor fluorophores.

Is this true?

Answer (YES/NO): YES